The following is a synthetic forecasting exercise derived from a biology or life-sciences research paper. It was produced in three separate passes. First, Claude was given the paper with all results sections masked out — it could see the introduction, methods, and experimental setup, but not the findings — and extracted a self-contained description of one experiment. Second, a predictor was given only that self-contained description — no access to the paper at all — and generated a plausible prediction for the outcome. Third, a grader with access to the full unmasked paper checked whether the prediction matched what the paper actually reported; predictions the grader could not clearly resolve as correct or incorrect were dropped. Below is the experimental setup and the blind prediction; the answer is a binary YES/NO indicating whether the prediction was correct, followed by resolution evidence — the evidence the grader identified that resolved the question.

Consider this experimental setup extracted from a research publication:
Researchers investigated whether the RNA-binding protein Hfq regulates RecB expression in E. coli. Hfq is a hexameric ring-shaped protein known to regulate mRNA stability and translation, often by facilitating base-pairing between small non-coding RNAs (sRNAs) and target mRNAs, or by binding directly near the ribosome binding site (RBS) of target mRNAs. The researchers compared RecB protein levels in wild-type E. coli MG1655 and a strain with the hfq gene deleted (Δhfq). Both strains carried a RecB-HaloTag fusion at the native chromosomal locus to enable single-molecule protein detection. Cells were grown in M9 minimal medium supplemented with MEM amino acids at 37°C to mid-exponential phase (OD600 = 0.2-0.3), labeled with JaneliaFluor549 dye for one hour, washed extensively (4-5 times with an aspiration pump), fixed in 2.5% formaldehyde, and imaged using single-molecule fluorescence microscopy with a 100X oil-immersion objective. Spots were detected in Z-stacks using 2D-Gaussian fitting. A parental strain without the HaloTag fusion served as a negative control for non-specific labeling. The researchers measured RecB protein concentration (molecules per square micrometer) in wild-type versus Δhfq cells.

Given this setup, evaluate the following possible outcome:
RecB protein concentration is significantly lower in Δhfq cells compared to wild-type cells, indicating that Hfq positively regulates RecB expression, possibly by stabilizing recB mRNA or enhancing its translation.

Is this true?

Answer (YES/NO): NO